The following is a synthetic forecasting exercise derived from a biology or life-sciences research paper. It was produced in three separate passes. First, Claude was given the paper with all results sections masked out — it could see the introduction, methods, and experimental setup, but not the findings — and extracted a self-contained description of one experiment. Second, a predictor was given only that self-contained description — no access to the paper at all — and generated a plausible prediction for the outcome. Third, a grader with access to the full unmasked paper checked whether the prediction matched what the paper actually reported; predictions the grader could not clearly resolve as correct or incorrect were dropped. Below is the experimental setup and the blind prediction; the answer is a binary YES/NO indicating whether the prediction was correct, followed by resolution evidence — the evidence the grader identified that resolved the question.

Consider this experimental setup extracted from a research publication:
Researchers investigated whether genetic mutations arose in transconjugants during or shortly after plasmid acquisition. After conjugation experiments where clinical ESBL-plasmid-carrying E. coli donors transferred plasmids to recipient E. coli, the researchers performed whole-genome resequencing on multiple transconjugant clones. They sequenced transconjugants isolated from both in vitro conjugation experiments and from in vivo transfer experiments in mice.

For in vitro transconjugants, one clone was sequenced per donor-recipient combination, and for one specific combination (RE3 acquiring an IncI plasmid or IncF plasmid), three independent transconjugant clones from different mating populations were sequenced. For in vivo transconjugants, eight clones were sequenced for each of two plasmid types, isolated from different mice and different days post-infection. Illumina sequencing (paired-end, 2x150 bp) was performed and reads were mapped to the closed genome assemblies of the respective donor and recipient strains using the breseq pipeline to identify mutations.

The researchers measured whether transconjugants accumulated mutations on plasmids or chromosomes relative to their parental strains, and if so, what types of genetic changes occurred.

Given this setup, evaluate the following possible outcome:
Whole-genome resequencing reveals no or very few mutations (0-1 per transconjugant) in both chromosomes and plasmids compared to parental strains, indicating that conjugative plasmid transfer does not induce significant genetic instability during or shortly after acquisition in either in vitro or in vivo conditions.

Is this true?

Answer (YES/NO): NO